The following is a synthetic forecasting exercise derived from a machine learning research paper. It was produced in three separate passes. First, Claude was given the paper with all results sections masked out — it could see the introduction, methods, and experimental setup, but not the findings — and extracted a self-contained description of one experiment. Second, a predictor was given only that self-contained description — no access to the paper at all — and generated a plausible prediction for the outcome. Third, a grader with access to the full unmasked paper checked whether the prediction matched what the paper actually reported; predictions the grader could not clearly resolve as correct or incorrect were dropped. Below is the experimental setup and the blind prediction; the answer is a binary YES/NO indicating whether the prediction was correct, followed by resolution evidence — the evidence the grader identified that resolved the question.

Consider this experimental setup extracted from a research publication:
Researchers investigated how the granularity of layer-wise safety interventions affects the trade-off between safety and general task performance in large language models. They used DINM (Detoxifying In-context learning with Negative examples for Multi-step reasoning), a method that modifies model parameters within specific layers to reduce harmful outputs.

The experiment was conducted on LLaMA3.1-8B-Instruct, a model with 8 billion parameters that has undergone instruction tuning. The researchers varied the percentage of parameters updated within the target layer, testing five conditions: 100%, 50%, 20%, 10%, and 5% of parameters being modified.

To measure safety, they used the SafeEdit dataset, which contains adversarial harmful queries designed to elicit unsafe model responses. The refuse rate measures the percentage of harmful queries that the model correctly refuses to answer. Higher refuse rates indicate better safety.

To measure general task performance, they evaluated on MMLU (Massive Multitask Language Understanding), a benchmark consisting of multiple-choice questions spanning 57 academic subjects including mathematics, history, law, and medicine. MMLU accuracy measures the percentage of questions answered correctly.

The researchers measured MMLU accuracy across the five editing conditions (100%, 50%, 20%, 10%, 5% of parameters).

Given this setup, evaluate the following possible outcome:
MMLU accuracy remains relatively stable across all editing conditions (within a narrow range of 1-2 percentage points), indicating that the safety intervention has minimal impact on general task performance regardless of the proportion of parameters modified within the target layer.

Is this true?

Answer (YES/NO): NO